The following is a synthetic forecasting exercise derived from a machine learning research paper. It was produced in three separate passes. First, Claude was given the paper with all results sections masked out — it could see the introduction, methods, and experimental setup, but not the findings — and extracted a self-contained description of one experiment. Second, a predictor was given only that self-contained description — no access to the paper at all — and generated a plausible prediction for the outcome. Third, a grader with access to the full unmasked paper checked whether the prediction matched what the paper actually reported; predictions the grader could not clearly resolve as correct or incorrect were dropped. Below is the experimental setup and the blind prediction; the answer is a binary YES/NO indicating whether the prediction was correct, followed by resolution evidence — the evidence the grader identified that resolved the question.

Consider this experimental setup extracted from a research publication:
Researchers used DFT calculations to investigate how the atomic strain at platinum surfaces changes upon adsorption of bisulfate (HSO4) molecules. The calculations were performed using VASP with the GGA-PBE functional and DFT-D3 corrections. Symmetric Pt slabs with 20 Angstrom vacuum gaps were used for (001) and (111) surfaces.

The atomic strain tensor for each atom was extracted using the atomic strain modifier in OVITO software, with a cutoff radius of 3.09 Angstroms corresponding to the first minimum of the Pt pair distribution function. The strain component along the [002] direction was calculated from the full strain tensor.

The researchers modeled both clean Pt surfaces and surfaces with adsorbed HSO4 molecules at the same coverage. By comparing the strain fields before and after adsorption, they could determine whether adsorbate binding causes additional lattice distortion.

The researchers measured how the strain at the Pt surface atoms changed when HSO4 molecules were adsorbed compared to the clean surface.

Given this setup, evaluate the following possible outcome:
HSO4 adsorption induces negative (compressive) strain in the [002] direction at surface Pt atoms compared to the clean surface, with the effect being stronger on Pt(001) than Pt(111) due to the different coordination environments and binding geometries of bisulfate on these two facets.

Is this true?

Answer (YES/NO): NO